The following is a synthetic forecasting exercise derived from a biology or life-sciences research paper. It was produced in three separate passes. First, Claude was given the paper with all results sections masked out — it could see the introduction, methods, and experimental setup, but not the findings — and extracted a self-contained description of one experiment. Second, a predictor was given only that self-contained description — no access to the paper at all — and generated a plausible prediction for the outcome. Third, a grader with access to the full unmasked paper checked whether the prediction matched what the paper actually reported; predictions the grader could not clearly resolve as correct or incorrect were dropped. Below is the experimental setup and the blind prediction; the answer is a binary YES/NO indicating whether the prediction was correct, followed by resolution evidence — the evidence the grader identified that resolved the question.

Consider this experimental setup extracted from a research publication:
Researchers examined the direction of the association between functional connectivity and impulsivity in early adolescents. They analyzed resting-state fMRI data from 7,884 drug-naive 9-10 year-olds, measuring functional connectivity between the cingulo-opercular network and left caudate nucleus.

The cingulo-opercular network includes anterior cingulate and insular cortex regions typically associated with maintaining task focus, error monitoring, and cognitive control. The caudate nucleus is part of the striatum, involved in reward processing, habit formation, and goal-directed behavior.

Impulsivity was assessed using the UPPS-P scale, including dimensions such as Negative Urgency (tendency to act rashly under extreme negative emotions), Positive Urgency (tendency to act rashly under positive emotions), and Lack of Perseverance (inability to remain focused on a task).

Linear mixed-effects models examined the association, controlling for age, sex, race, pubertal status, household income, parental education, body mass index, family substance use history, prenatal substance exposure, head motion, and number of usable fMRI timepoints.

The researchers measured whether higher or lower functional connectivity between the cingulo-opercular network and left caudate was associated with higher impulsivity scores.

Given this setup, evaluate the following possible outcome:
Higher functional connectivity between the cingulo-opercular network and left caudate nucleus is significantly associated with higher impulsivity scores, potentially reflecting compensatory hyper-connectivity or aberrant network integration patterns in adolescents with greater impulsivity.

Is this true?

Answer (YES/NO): NO